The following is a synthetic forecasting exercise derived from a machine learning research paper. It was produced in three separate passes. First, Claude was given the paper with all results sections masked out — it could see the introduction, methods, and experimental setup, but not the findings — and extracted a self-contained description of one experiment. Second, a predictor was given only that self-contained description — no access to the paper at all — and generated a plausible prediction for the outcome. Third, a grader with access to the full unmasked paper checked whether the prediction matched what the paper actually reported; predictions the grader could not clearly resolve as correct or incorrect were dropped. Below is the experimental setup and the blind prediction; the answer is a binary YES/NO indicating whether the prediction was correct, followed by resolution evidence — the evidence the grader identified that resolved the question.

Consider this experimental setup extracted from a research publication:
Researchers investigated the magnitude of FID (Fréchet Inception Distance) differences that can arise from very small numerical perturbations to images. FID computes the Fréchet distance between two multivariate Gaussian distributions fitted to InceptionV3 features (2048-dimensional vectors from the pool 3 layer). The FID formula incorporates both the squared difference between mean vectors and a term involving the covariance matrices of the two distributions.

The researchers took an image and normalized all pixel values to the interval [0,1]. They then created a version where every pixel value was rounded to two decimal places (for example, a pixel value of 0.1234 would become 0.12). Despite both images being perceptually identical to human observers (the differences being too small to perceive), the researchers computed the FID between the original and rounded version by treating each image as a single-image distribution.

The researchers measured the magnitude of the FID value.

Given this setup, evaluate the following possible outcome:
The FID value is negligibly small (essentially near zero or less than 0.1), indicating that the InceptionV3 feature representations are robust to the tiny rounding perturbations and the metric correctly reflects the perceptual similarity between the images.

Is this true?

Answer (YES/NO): NO